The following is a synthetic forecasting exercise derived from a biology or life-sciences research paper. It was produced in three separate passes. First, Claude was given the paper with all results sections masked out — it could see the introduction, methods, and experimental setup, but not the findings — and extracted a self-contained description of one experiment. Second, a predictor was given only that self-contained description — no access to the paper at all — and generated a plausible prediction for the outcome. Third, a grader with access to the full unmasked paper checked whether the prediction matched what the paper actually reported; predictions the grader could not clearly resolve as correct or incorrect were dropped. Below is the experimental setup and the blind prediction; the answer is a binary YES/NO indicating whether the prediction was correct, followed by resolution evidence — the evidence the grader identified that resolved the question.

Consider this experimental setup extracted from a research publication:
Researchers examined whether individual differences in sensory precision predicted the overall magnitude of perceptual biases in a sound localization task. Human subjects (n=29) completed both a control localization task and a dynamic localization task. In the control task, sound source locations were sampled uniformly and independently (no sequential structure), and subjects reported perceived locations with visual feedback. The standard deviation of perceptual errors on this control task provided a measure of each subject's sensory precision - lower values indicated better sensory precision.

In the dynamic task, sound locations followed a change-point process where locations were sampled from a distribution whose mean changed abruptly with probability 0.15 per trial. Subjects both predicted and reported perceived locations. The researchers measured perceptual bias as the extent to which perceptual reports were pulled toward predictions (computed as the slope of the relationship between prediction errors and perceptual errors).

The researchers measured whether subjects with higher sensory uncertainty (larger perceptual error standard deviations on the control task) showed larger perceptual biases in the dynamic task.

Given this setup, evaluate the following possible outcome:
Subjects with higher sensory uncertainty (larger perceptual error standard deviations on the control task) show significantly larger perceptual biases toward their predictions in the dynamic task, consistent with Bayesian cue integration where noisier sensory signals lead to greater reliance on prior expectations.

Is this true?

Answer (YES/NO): YES